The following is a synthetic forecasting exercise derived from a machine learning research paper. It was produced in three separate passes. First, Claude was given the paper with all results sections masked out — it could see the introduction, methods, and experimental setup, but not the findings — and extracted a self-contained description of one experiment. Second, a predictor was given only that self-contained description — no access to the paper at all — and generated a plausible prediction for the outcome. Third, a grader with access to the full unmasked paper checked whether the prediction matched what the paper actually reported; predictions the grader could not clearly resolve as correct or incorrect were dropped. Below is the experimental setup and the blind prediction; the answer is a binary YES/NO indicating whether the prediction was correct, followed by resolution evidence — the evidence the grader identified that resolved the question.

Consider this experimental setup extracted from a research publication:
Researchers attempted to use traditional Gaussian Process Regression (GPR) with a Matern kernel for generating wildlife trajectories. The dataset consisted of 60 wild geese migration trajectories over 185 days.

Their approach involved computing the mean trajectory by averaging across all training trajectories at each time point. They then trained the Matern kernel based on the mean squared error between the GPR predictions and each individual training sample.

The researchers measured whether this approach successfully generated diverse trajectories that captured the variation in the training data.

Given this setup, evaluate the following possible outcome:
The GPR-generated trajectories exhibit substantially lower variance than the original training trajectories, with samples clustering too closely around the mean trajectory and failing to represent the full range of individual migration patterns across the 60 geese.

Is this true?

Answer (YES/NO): YES